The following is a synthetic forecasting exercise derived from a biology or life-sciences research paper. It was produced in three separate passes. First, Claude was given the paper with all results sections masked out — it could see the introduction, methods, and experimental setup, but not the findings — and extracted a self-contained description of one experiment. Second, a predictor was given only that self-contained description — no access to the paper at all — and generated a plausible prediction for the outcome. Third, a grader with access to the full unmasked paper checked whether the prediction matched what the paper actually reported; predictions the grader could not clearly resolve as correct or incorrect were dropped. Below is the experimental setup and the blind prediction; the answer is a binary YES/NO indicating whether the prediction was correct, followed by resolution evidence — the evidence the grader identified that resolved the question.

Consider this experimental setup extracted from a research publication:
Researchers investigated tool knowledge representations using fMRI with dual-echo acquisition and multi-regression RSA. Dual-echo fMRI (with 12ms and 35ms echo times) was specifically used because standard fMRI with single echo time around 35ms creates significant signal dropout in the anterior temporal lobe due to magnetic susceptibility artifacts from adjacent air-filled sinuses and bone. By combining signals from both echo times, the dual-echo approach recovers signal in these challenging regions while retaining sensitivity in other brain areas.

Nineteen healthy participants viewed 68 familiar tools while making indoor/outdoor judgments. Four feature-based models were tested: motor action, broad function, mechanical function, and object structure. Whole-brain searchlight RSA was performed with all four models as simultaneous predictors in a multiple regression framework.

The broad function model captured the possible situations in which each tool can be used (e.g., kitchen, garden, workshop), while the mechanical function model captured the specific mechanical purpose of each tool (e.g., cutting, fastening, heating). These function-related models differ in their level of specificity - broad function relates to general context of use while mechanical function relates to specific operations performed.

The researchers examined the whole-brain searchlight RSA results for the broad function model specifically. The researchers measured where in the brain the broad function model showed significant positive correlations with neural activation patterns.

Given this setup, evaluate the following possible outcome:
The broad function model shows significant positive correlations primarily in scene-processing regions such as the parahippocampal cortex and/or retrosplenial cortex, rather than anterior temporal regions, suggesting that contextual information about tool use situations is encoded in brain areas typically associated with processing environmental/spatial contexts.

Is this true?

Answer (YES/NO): NO